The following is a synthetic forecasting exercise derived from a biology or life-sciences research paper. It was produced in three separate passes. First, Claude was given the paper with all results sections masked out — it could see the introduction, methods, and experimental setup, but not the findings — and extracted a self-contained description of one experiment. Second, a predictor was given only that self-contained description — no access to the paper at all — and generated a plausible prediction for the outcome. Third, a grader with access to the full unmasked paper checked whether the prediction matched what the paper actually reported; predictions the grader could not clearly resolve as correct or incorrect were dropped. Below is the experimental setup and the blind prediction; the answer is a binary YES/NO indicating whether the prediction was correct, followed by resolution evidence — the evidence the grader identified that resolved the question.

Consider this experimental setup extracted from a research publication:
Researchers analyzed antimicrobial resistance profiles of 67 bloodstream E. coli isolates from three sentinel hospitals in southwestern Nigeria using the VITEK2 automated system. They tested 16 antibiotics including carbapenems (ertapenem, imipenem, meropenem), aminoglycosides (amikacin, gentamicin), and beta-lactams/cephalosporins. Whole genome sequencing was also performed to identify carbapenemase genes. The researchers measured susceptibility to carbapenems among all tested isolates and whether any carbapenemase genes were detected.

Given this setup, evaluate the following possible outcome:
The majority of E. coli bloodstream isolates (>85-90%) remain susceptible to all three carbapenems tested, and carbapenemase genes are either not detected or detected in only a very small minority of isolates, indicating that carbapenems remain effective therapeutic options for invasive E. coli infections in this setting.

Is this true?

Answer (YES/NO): YES